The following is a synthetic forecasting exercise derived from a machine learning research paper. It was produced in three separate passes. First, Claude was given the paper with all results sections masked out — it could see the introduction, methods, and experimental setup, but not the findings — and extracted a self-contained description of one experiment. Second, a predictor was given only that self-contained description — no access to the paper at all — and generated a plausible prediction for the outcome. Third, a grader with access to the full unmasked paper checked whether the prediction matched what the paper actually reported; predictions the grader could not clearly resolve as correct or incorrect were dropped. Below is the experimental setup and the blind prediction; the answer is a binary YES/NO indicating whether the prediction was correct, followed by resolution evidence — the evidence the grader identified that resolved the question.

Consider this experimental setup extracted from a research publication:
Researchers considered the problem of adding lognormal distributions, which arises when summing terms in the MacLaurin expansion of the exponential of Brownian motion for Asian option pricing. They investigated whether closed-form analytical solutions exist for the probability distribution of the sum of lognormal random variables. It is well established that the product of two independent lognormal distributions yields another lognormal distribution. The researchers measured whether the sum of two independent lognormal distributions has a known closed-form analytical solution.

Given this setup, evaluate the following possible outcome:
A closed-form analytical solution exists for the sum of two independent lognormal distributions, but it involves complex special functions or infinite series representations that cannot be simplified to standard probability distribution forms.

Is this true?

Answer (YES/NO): NO